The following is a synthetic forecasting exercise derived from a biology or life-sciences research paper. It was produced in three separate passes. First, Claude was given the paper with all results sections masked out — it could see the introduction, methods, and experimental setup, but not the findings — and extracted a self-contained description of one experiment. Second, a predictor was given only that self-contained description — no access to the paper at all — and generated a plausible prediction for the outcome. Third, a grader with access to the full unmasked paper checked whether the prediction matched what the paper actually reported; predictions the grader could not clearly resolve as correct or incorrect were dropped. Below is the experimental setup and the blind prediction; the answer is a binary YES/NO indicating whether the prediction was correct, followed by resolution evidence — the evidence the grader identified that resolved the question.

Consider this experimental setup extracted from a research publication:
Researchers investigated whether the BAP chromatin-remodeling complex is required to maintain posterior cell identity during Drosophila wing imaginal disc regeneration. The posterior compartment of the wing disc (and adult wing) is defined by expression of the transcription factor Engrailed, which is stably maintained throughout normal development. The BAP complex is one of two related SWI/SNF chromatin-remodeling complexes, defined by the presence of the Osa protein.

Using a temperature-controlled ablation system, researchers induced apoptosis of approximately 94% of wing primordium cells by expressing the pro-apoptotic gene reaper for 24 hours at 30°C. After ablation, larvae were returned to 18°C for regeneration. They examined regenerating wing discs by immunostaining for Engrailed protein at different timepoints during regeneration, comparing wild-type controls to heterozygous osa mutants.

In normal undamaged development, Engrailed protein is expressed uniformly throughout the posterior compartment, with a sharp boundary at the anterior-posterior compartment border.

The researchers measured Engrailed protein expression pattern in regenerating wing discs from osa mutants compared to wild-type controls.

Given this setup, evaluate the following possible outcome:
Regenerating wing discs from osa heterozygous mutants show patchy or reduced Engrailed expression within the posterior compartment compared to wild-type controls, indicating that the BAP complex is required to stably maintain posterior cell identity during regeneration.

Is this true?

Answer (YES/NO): YES